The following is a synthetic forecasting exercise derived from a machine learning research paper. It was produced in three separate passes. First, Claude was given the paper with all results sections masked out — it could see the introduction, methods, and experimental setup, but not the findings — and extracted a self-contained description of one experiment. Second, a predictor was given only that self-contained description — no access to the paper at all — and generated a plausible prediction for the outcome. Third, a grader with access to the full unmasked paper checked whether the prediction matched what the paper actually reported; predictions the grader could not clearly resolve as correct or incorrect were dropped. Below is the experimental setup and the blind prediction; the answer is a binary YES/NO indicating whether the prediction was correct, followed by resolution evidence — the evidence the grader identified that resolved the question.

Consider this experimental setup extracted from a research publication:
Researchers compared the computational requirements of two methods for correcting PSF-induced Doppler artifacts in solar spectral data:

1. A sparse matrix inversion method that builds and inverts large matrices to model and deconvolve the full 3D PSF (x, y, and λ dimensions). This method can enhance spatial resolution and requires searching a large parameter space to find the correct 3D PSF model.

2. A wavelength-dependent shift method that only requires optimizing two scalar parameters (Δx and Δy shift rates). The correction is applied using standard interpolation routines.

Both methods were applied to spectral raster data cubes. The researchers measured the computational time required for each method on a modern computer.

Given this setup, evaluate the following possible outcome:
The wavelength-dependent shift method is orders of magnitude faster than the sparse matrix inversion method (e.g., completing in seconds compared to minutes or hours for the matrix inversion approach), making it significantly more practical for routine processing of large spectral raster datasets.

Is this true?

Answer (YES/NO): NO